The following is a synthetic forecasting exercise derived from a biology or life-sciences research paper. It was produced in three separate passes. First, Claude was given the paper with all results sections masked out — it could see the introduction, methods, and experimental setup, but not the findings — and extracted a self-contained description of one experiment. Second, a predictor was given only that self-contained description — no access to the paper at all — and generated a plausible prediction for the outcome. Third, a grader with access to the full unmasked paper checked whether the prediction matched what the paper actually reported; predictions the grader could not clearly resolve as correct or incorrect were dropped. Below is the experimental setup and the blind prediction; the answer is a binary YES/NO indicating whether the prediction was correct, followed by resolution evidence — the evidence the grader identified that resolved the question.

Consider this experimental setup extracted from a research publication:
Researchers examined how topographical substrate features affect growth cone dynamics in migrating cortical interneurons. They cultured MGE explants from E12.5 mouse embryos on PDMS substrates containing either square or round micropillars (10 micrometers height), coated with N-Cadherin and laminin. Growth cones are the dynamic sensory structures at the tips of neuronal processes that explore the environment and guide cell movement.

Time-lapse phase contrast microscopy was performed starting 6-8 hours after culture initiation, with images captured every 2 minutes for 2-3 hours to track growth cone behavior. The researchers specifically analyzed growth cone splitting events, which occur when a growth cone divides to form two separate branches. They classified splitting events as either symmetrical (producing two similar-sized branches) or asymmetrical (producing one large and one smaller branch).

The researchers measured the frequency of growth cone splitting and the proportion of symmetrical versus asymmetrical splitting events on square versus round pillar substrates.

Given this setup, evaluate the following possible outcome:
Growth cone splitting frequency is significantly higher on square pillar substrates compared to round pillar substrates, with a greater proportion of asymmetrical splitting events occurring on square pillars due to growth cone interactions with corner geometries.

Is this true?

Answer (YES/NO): NO